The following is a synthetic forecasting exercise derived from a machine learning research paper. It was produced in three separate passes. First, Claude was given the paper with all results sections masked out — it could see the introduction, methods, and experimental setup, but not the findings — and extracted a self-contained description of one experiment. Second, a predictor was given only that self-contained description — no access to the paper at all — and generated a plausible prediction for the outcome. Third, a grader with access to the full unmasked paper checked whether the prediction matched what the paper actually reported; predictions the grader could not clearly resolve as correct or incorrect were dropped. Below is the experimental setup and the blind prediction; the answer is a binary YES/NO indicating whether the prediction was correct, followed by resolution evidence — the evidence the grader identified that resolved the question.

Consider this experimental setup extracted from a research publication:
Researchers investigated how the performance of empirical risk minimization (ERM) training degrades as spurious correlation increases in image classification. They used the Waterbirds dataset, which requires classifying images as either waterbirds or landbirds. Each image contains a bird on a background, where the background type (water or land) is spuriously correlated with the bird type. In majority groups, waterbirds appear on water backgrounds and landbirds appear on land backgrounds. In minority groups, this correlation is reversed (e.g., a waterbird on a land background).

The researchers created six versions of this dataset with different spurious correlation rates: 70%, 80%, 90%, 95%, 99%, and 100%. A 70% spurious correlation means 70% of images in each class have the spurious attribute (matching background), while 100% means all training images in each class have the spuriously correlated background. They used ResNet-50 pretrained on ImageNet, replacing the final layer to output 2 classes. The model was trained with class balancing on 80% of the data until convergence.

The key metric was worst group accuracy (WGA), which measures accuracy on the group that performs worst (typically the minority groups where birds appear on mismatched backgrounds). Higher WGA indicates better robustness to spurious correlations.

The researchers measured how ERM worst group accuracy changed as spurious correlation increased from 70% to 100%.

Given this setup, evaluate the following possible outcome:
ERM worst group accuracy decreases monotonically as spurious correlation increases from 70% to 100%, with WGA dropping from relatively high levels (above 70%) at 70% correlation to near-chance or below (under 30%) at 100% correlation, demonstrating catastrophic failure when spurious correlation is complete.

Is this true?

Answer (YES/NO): NO